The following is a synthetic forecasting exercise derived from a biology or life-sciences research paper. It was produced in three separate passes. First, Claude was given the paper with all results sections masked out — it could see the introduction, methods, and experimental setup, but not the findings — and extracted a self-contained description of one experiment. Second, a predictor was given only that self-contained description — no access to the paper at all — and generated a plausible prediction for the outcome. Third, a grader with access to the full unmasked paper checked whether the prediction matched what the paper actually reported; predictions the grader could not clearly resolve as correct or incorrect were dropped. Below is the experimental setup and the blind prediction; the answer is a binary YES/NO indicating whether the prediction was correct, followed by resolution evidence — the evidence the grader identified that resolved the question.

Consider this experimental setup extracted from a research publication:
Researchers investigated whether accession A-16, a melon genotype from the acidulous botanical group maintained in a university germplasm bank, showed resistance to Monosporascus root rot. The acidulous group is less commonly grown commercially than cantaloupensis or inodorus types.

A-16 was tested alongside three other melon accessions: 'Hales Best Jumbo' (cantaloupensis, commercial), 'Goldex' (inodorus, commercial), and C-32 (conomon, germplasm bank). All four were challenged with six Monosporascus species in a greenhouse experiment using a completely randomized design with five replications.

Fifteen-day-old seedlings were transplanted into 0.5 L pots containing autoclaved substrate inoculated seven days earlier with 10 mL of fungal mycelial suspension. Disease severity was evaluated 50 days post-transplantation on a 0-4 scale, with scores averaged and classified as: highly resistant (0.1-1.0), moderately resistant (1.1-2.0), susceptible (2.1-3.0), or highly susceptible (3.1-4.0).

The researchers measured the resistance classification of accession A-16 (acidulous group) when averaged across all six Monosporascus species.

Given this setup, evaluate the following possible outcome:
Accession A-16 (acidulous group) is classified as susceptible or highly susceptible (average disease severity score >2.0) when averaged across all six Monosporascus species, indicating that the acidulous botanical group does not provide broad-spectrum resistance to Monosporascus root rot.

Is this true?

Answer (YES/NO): NO